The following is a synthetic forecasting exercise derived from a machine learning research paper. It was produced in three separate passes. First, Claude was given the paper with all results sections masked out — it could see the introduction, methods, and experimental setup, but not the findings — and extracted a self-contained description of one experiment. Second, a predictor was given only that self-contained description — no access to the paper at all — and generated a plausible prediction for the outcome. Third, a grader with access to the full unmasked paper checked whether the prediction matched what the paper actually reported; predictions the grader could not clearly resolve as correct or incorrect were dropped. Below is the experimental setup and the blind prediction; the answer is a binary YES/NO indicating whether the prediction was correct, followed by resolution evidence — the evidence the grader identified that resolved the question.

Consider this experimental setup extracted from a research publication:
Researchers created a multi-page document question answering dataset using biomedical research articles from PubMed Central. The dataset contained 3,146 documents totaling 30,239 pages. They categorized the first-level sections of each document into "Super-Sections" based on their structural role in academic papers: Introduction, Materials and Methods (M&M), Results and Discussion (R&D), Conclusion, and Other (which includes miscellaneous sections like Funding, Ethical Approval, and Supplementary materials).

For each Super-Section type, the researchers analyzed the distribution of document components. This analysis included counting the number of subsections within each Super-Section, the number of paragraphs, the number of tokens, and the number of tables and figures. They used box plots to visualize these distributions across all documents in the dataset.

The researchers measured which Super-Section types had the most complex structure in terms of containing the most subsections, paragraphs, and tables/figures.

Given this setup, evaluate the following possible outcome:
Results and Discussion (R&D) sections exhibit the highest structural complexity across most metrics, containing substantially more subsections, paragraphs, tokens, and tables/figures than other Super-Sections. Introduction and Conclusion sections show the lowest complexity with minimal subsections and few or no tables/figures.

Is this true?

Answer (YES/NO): NO